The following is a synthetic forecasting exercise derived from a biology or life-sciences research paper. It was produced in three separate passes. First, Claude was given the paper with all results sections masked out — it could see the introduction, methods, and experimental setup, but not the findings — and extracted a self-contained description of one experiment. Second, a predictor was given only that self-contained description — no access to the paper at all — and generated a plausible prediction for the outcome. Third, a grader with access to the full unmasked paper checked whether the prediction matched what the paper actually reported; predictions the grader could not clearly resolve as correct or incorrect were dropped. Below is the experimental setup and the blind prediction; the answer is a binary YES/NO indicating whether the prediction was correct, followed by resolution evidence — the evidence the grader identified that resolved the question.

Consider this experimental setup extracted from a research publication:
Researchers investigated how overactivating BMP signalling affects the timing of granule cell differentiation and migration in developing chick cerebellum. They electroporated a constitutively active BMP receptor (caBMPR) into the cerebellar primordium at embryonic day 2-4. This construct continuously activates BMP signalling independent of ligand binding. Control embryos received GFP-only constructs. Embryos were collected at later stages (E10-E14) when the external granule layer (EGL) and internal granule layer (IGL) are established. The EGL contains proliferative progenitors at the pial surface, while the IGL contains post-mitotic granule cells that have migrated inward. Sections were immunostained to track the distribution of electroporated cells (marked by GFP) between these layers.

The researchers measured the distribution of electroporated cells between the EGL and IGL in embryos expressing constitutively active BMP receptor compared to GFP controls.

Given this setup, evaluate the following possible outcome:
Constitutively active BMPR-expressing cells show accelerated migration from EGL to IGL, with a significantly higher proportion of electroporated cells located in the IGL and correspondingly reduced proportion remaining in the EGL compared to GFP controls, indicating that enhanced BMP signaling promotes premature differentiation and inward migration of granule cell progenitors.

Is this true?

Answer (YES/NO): YES